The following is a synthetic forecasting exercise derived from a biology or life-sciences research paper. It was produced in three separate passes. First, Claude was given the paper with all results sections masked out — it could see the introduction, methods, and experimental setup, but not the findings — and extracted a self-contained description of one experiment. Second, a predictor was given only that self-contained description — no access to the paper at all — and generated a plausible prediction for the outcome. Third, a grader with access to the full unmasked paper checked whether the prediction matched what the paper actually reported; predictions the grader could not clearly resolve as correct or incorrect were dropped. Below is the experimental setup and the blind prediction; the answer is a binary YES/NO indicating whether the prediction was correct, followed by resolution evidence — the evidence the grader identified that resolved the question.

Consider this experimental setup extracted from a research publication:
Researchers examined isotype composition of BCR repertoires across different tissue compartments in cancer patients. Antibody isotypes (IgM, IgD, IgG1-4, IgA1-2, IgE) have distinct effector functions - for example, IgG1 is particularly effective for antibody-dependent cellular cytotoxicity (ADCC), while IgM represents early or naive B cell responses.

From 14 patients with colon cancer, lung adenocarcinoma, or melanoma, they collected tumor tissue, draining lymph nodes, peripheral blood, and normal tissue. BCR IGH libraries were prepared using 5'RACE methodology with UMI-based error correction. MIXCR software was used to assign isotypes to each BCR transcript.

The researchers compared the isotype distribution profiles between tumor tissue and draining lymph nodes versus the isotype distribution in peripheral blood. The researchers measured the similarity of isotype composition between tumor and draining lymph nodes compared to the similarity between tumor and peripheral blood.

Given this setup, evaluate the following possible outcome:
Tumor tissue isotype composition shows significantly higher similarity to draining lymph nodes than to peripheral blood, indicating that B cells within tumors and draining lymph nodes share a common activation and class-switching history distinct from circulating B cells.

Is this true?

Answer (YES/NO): YES